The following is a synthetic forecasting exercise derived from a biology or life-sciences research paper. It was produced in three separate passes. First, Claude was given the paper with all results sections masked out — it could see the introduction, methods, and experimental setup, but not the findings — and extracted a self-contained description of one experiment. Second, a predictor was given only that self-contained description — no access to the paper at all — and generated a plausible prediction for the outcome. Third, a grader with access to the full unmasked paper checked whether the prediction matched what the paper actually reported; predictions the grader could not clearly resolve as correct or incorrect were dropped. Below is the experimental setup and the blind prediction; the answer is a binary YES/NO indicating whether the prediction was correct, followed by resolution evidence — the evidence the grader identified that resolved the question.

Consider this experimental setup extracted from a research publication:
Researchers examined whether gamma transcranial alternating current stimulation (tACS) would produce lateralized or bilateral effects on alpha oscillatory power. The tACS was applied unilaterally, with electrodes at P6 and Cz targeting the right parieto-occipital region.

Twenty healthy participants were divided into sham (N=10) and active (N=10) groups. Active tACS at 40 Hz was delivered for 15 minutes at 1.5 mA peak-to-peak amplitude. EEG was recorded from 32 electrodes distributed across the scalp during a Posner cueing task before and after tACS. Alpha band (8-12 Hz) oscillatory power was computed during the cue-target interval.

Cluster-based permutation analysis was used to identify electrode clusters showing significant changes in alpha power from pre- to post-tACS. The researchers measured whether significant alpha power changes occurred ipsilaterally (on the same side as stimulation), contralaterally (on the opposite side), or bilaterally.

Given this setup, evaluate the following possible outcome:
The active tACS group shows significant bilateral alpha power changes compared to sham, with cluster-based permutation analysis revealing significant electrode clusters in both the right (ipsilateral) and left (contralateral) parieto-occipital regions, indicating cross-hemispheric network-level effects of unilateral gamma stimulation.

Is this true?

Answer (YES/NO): NO